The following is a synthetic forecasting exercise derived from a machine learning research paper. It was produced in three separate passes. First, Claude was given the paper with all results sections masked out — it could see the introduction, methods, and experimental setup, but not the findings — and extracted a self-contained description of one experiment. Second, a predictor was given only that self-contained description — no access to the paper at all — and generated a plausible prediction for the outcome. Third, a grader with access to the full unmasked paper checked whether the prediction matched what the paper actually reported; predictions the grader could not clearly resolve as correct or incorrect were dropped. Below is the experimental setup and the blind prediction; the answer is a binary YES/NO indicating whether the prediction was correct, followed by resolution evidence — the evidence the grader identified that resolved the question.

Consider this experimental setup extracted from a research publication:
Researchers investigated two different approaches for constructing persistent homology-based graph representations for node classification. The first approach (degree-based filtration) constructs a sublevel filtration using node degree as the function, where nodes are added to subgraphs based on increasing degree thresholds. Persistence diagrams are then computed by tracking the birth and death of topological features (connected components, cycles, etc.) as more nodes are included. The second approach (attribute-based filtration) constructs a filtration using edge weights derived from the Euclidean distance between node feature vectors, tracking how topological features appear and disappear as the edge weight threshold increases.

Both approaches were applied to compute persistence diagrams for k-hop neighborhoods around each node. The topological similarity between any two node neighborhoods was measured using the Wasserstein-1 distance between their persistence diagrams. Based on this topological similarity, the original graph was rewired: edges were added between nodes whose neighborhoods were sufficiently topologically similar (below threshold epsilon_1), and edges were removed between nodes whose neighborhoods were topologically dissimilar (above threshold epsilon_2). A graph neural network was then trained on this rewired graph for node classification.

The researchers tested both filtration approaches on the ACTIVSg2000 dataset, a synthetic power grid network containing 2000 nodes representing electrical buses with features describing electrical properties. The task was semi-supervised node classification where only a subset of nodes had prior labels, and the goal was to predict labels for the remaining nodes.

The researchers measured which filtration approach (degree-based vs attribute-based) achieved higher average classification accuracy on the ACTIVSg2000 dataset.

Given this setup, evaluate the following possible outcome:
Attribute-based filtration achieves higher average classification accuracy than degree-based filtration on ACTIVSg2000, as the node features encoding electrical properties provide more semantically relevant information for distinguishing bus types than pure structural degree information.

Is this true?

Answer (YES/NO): NO